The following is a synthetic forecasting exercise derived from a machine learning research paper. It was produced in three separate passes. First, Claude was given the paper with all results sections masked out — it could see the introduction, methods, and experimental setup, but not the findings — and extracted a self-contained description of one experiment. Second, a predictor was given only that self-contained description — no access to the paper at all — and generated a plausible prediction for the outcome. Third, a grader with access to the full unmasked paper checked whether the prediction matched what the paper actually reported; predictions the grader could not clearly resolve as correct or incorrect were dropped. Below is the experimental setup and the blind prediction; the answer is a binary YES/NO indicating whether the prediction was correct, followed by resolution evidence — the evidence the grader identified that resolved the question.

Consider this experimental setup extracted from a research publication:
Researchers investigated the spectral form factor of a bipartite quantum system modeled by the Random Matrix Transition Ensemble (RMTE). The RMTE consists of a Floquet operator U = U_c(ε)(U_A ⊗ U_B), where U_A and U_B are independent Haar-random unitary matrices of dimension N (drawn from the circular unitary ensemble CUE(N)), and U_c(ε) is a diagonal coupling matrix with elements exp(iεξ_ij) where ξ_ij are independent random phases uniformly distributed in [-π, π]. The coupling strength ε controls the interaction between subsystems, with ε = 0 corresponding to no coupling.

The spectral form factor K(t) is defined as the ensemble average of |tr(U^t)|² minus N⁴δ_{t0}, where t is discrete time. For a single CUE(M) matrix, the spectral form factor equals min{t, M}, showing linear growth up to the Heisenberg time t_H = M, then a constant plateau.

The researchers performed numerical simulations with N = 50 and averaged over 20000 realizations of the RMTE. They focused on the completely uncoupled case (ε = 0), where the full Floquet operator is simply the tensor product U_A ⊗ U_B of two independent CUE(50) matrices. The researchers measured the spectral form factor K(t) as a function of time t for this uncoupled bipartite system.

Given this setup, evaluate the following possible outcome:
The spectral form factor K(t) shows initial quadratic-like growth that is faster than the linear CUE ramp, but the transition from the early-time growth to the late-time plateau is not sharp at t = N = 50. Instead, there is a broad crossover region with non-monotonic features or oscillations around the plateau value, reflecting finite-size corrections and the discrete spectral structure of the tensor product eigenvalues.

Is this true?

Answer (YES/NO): NO